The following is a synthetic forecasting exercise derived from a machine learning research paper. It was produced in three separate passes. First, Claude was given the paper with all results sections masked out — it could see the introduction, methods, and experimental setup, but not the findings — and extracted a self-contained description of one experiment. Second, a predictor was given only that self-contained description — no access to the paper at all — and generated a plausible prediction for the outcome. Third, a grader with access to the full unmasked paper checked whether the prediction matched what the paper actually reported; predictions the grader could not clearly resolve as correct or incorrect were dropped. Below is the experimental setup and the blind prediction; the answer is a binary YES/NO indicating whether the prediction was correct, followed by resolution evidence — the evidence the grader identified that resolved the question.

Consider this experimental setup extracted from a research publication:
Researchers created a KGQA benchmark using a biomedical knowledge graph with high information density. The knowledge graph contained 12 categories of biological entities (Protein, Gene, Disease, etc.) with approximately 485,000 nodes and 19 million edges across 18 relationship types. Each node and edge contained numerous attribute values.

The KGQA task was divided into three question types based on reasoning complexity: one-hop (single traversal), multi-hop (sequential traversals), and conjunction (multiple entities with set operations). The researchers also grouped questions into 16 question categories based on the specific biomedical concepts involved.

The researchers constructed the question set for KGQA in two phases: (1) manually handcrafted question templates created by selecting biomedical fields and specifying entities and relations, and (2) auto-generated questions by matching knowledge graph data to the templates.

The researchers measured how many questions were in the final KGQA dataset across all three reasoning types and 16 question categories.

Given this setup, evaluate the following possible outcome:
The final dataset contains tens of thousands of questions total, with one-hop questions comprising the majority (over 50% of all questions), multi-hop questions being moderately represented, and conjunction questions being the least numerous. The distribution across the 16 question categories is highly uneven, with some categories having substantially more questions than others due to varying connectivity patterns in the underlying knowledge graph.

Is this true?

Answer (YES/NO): NO